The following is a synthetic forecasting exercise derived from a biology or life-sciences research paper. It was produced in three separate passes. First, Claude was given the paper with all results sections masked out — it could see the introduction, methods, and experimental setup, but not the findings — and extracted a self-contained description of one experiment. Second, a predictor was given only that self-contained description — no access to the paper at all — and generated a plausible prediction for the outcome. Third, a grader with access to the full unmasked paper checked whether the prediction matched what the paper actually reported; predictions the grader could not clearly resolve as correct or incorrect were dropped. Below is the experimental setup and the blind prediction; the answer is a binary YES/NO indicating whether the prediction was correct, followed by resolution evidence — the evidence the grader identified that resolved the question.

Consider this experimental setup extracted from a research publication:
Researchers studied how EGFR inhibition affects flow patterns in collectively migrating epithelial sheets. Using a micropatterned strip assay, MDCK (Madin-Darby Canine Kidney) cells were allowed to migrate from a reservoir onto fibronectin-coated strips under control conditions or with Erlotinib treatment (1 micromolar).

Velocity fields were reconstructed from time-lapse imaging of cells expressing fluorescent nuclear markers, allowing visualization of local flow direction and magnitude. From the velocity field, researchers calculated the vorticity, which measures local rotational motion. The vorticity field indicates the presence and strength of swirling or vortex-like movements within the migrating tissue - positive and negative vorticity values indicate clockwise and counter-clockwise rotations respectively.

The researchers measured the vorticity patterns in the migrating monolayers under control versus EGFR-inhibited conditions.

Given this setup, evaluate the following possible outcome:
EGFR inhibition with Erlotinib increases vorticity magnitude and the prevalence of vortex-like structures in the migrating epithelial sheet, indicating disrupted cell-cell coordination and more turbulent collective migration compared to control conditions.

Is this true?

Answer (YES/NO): NO